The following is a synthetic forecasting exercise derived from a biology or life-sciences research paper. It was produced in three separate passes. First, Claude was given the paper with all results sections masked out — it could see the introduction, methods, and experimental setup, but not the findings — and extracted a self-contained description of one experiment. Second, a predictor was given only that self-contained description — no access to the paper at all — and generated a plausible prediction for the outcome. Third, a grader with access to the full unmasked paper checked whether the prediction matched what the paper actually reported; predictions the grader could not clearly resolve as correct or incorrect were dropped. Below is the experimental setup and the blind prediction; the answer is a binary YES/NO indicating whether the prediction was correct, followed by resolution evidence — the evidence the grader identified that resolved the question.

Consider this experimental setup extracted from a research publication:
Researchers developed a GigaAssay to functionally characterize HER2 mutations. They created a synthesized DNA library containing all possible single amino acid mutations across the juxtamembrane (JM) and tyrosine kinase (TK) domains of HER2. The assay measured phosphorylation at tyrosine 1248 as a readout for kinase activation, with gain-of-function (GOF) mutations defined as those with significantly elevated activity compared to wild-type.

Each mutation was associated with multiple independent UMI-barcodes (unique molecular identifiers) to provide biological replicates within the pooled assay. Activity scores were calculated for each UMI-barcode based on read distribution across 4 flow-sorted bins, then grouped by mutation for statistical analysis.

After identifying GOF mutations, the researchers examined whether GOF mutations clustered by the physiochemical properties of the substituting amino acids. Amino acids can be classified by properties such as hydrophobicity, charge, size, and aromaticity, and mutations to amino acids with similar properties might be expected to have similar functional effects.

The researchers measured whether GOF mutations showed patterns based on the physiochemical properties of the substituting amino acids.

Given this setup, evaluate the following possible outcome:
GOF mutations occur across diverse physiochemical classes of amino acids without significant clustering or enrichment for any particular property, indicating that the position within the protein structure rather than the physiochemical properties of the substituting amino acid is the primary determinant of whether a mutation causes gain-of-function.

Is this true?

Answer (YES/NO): NO